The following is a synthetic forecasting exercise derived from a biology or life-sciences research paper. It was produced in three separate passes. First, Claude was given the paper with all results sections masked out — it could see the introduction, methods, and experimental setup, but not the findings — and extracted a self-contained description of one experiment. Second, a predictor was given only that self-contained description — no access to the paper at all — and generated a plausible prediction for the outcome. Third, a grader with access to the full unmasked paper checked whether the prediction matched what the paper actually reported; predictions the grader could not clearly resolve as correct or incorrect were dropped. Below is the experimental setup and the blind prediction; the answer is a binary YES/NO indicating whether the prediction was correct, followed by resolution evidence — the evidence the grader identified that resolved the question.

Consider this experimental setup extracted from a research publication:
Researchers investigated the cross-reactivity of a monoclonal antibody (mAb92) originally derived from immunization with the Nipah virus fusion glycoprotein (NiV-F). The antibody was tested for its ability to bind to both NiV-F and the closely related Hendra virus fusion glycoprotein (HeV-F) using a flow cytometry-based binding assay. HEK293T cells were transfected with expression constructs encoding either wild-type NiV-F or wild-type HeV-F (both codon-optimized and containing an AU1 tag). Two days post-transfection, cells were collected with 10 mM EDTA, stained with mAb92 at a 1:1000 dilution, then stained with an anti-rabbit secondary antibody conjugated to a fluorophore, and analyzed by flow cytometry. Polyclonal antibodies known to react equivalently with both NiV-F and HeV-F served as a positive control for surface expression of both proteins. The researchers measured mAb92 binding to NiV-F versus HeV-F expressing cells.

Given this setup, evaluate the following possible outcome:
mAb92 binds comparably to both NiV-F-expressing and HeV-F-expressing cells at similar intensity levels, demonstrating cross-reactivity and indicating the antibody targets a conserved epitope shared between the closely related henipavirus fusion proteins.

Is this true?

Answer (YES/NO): NO